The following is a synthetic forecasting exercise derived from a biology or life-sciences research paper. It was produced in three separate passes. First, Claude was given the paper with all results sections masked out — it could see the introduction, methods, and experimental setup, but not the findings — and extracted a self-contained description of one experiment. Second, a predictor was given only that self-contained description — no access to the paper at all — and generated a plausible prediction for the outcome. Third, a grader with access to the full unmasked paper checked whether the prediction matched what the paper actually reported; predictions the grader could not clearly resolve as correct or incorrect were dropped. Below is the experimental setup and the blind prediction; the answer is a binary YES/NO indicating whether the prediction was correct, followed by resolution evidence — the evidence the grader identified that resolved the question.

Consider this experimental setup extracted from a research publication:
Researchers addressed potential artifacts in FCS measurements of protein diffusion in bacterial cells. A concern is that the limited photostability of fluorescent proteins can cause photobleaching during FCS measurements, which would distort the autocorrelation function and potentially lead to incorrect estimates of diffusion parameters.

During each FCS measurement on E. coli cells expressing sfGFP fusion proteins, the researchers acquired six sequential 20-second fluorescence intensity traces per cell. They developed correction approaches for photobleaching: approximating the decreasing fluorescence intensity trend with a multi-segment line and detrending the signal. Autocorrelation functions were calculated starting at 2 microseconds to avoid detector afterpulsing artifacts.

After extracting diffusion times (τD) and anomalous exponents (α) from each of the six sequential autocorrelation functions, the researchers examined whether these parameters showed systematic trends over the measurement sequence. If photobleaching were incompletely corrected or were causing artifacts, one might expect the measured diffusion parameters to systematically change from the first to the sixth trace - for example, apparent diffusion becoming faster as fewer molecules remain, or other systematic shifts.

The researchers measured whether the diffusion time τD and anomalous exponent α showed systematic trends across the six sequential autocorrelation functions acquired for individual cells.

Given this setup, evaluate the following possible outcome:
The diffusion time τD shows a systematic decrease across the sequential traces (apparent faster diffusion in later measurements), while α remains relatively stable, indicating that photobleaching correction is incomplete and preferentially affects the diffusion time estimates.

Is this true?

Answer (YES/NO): NO